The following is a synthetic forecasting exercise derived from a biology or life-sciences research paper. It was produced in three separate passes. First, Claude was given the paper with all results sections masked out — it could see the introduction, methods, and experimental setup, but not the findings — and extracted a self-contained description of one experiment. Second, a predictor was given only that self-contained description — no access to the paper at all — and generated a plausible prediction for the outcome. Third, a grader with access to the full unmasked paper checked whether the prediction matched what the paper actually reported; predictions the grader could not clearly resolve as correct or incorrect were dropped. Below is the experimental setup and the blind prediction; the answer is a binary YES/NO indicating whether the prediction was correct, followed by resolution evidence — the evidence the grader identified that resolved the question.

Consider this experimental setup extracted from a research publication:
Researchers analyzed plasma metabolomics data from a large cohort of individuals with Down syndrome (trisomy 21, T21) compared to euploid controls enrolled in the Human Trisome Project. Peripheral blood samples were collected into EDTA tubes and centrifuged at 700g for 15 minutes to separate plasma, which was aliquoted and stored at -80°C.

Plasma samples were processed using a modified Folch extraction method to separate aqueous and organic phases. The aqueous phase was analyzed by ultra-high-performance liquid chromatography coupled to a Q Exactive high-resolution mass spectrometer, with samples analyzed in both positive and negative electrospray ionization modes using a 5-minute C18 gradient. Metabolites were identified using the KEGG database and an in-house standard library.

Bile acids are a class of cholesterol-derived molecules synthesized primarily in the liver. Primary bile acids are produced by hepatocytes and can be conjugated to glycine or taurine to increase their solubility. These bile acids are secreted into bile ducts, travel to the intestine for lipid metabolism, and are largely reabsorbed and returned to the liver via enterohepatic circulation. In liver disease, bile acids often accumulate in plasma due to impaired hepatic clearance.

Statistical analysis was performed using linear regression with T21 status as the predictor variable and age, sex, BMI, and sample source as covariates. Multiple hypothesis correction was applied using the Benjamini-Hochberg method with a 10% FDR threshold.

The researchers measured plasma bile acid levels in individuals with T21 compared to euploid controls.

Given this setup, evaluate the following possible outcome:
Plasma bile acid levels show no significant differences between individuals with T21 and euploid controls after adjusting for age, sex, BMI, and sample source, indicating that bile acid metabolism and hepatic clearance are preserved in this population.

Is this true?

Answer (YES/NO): NO